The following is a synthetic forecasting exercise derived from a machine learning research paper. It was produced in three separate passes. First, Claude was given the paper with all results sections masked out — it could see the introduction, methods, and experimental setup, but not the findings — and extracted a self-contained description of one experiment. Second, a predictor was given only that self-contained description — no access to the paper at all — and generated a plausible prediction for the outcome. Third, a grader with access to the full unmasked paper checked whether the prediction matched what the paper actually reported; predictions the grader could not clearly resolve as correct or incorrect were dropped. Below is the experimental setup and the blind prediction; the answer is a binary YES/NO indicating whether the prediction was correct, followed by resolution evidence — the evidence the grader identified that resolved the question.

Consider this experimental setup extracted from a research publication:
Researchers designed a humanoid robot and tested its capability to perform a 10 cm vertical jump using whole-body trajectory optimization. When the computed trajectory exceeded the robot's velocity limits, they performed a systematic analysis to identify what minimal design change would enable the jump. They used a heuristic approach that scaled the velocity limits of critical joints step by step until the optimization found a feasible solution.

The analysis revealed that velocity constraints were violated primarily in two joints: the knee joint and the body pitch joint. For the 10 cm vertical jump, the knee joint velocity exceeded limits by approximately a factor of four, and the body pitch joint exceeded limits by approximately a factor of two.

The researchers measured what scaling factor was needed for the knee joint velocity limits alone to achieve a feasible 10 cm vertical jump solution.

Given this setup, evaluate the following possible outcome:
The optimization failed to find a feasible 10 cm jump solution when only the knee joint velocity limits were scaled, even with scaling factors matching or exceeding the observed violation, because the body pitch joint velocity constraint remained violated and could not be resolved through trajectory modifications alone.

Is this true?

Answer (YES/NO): NO